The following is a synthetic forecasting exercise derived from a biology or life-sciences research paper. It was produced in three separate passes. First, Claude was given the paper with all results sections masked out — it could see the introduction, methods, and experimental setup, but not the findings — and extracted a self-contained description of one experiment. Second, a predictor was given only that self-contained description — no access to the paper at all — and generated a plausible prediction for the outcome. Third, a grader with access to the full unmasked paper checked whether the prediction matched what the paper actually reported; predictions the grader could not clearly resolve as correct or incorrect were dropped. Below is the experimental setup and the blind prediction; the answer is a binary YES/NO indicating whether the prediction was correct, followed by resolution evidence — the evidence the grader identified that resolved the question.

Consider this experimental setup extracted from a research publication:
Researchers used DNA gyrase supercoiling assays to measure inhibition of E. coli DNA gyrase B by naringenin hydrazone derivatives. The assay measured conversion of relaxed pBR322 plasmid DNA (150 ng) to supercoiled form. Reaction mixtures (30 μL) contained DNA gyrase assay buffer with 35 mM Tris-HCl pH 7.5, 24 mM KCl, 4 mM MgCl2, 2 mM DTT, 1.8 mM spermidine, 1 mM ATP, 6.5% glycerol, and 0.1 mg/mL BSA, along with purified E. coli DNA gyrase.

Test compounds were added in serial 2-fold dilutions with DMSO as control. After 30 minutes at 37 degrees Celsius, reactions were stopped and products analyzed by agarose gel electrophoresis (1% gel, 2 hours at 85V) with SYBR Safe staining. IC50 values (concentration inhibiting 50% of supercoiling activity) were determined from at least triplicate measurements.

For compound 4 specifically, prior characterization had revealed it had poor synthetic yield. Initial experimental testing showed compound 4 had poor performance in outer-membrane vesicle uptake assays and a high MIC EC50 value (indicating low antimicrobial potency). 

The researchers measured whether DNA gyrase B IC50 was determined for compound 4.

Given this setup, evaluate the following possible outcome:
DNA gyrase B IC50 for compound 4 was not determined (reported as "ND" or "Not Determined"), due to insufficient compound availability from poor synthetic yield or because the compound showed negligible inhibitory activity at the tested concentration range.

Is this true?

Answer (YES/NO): YES